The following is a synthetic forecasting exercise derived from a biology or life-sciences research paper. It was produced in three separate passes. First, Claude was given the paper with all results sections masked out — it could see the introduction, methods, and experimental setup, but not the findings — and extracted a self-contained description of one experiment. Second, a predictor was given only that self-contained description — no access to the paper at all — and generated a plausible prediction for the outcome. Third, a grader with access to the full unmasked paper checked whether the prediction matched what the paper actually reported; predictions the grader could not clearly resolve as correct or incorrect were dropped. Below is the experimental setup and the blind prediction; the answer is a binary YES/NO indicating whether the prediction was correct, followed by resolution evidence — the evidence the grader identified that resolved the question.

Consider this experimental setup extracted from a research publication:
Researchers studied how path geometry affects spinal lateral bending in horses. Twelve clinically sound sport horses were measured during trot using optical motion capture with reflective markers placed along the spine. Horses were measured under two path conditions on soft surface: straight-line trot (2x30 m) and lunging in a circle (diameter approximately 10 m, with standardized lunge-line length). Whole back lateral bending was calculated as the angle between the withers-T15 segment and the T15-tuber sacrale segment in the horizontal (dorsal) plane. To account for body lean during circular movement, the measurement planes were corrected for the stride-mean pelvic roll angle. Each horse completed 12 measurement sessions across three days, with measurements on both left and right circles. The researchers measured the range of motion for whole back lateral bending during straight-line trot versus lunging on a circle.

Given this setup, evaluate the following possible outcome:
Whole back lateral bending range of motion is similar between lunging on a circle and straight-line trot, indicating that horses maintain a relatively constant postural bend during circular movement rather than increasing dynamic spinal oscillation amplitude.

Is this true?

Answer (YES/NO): NO